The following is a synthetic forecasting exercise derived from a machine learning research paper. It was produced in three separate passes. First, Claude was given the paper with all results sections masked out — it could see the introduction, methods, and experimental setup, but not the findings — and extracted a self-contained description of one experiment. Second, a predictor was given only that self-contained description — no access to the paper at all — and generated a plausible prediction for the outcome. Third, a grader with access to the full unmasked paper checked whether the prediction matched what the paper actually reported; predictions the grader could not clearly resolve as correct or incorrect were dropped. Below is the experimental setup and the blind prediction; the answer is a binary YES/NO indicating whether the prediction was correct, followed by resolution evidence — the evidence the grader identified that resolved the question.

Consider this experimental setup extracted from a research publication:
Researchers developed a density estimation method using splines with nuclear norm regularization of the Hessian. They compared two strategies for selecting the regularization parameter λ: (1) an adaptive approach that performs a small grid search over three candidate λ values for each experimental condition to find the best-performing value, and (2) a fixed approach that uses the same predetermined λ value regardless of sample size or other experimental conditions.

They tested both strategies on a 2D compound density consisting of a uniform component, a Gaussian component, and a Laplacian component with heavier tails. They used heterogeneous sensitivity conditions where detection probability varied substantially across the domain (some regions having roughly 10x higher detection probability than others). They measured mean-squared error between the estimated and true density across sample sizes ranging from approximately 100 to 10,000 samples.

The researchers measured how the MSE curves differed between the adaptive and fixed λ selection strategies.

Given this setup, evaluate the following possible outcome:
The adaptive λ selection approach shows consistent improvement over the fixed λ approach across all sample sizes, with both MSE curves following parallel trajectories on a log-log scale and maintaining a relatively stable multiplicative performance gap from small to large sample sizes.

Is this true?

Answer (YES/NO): NO